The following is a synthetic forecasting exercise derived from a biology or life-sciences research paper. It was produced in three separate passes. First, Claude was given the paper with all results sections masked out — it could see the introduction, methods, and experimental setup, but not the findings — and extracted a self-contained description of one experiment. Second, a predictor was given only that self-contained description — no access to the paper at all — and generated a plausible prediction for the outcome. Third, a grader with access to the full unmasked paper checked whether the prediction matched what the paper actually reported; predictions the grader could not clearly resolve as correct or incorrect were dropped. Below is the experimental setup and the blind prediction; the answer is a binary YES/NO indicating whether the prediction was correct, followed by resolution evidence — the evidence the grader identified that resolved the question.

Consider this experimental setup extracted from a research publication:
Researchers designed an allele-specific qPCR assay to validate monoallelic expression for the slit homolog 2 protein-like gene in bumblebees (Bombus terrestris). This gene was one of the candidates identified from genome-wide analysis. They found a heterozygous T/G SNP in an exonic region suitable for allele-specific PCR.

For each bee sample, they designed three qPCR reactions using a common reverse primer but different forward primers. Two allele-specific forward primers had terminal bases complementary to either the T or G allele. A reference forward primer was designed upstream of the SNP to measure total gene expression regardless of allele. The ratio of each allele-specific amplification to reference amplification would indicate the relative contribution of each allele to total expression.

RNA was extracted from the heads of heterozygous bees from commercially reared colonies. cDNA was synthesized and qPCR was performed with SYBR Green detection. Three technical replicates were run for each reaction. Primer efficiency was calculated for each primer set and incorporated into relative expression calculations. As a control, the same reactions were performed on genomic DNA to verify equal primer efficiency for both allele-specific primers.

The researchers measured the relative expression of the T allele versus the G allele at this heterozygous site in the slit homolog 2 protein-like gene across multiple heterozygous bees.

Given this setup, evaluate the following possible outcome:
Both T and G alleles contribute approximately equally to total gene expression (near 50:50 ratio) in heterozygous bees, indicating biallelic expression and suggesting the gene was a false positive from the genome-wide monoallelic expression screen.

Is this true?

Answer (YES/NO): NO